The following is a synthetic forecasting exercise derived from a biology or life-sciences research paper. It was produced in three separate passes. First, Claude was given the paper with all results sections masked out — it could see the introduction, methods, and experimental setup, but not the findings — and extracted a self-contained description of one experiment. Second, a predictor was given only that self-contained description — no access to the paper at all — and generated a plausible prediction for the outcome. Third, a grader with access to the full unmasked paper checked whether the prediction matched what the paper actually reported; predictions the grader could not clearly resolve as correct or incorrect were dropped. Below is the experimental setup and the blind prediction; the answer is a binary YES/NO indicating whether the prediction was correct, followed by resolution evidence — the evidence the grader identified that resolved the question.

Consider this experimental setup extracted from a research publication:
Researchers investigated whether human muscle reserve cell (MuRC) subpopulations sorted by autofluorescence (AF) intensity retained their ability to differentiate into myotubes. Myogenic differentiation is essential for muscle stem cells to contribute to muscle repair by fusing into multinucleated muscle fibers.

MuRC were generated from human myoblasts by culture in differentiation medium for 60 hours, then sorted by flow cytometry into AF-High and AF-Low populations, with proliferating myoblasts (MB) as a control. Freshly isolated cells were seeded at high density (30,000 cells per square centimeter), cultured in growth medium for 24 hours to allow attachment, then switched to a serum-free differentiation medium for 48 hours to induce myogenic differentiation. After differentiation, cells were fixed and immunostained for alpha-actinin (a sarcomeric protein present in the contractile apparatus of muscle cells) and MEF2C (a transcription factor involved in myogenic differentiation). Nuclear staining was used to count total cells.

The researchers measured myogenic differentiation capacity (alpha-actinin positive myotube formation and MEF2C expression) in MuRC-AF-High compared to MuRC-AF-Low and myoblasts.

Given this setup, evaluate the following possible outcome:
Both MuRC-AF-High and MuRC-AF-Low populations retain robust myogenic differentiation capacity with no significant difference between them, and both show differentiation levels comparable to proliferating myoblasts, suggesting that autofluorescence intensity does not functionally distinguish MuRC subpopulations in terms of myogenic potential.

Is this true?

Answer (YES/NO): YES